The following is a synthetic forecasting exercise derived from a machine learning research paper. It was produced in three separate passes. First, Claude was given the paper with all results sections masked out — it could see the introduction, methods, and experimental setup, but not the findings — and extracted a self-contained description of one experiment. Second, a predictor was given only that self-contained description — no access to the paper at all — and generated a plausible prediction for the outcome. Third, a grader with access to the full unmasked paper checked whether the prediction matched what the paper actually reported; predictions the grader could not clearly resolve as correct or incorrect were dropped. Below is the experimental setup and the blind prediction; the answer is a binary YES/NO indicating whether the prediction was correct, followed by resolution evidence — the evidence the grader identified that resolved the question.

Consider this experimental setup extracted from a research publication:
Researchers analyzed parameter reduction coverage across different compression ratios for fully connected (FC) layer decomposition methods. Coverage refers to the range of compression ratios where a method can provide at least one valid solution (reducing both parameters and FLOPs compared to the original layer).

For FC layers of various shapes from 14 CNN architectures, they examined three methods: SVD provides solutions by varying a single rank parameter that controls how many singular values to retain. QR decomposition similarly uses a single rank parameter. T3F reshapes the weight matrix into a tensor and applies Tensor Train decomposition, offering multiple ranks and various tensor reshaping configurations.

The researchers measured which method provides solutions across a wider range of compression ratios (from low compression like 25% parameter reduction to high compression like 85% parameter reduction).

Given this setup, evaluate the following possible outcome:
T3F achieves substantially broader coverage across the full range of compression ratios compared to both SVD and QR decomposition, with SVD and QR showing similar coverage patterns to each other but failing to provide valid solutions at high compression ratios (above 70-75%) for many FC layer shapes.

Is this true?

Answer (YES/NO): NO